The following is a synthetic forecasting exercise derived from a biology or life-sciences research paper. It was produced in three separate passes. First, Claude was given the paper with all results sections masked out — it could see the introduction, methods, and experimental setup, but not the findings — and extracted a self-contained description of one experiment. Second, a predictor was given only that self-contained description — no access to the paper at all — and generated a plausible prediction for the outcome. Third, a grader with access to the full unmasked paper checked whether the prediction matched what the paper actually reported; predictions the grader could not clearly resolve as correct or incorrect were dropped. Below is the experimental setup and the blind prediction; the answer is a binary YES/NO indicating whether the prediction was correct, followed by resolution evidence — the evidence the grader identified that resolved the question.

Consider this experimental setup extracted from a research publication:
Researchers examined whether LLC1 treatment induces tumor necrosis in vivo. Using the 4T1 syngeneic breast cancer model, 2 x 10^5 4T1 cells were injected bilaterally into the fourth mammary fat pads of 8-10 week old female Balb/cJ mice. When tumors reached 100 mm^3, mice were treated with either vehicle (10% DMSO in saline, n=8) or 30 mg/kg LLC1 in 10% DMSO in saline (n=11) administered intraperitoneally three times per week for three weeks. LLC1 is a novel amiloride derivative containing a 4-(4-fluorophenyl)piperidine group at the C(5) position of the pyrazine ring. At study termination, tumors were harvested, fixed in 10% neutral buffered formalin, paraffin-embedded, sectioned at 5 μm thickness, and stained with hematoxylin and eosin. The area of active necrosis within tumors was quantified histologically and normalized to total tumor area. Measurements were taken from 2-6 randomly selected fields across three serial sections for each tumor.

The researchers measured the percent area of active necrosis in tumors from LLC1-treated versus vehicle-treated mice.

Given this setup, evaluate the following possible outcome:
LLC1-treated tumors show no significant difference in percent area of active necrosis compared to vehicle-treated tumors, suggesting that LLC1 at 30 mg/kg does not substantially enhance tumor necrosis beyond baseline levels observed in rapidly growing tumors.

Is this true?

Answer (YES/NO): YES